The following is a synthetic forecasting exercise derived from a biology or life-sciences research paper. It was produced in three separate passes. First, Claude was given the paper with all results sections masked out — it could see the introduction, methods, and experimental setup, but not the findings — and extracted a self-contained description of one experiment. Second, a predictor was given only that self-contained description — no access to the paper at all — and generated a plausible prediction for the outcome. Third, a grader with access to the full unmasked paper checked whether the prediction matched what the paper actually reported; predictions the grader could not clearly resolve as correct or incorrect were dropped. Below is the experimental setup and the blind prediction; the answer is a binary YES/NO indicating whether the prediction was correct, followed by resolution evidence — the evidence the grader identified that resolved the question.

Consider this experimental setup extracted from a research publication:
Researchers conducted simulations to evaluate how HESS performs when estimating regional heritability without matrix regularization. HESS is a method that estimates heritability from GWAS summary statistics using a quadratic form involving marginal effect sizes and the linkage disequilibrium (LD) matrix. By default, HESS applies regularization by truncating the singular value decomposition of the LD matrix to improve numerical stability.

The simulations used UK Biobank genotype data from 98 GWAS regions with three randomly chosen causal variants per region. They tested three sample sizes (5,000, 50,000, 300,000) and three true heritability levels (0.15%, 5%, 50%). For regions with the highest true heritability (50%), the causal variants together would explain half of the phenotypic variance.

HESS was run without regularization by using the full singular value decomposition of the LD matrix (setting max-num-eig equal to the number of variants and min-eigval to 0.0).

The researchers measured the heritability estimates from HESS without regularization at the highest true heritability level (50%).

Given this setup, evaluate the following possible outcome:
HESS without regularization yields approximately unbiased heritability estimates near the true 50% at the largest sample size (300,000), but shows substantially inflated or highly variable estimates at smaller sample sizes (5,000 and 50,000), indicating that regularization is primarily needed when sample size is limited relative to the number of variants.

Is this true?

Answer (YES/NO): NO